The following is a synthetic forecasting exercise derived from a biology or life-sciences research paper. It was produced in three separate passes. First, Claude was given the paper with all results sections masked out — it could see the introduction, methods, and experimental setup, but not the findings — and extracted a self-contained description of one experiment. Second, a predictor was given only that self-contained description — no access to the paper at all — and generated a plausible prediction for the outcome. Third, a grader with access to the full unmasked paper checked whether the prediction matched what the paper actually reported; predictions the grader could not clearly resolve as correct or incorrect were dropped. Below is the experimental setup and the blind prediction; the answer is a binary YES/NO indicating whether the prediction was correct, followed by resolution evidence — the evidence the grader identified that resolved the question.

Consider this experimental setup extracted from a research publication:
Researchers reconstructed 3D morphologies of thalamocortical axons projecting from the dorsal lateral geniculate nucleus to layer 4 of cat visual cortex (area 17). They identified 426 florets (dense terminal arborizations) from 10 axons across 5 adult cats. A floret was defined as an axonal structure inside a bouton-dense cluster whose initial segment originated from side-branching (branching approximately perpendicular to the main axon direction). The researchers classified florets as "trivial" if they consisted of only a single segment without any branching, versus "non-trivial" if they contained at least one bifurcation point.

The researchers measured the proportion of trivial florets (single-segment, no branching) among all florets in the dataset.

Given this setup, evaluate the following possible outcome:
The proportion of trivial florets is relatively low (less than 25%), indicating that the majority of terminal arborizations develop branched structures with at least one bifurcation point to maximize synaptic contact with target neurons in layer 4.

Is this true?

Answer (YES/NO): NO